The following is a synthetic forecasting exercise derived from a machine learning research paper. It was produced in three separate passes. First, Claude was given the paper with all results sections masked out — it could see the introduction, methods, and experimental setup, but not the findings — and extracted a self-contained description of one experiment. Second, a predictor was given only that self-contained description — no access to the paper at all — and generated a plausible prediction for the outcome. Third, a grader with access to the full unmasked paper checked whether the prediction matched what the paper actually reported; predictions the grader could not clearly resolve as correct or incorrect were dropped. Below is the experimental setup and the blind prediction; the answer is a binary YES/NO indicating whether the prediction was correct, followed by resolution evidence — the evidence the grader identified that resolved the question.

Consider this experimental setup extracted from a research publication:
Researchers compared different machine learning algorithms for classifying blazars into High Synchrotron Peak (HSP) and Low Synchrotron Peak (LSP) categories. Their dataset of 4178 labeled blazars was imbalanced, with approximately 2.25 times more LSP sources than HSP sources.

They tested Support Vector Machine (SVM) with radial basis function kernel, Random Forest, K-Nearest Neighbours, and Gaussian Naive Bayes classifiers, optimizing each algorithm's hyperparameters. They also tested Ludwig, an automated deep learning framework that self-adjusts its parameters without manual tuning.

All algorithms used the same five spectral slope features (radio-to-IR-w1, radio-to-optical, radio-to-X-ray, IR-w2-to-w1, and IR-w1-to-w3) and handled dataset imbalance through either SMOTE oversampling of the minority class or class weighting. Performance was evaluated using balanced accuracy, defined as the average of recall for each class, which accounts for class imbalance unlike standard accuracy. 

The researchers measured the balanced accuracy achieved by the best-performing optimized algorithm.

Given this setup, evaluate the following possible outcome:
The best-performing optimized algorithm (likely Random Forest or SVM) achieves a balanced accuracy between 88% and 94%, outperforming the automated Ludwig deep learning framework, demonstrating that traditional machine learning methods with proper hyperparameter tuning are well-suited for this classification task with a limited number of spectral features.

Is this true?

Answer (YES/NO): YES